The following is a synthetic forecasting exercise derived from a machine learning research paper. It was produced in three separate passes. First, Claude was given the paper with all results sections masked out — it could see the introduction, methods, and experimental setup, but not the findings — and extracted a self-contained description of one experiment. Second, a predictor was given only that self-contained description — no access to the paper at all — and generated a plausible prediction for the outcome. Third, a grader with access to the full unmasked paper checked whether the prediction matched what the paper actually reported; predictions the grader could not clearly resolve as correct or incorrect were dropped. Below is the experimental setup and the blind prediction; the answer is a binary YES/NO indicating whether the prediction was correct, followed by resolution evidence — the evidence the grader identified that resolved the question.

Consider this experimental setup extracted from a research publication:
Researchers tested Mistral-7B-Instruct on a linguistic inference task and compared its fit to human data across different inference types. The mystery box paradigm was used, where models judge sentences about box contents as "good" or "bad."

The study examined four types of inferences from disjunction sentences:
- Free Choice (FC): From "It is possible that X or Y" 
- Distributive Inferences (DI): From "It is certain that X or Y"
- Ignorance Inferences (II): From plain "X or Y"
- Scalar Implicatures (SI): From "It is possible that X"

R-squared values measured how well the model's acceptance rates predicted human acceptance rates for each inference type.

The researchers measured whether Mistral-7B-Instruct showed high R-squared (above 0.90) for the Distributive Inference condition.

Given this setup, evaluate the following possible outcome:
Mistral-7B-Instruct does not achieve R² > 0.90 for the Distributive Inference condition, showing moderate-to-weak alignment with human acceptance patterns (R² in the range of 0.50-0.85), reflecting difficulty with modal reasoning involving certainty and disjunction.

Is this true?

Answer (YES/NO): NO